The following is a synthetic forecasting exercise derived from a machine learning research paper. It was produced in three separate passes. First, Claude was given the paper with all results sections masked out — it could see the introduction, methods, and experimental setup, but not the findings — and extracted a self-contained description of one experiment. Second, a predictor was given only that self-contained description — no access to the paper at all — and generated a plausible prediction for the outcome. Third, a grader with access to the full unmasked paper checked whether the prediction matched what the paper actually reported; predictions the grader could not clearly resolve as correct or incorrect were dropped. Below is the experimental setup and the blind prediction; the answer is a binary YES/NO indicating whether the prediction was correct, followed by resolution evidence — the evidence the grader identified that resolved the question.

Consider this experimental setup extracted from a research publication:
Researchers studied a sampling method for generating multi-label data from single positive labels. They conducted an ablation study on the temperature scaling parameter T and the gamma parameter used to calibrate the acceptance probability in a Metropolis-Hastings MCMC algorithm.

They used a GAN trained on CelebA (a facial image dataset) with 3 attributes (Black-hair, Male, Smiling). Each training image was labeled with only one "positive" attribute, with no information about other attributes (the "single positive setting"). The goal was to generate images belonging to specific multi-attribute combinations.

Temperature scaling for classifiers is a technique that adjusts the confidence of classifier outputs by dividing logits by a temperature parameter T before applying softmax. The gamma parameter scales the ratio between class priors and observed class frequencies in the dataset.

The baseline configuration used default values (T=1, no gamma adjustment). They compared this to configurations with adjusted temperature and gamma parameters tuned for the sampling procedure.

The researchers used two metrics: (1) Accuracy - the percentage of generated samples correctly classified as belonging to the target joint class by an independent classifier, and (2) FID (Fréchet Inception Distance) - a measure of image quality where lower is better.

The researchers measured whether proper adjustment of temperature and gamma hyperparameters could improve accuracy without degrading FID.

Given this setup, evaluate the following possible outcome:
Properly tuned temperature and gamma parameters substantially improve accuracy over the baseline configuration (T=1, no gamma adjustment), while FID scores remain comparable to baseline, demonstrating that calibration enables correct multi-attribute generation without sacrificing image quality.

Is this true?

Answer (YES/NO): YES